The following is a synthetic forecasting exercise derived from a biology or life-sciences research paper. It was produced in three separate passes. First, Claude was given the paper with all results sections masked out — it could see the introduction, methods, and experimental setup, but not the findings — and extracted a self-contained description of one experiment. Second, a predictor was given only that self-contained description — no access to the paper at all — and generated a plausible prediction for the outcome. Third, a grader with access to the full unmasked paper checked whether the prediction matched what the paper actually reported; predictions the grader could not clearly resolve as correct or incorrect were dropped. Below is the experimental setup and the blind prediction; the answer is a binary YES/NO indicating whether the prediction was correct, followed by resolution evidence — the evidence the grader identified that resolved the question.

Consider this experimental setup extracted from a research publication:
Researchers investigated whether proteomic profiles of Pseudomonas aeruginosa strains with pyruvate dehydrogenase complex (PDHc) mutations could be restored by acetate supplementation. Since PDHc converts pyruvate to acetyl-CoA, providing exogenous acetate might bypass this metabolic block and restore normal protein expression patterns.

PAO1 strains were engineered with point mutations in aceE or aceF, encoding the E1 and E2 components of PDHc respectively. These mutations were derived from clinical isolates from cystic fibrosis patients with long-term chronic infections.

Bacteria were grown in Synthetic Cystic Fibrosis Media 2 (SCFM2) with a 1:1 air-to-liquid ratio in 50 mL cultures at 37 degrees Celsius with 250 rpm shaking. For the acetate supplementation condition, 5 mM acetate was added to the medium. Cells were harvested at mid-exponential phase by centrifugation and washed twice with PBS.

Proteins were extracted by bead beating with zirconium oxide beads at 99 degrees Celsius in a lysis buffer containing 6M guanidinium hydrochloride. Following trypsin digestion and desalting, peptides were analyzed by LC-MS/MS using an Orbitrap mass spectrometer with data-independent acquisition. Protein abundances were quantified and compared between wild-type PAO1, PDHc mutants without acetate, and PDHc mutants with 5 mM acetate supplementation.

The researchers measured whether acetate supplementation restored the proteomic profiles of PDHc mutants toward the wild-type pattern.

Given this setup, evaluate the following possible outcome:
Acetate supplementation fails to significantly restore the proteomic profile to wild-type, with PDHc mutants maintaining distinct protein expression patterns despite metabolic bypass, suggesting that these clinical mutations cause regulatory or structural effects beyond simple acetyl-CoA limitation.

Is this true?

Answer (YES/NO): NO